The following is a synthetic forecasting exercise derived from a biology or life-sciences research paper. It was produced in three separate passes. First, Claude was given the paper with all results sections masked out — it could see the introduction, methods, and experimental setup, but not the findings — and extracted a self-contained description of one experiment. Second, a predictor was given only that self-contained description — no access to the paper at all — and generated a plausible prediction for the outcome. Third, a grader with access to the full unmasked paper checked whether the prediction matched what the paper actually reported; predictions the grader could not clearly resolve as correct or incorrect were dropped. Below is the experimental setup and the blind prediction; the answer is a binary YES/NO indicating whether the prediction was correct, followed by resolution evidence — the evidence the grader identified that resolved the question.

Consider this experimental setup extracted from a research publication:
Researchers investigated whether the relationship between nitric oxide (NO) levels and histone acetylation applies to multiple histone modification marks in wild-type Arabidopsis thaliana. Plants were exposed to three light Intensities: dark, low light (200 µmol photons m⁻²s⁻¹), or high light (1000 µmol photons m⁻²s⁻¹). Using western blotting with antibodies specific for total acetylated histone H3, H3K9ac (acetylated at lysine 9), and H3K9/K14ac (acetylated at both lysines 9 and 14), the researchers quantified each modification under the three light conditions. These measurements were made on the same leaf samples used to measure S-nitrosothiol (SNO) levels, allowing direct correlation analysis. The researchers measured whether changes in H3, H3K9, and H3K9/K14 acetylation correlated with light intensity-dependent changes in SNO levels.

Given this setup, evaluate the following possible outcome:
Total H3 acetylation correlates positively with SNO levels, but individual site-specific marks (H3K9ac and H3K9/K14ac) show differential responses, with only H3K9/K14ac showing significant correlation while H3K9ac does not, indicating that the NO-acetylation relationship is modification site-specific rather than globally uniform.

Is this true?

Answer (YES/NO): YES